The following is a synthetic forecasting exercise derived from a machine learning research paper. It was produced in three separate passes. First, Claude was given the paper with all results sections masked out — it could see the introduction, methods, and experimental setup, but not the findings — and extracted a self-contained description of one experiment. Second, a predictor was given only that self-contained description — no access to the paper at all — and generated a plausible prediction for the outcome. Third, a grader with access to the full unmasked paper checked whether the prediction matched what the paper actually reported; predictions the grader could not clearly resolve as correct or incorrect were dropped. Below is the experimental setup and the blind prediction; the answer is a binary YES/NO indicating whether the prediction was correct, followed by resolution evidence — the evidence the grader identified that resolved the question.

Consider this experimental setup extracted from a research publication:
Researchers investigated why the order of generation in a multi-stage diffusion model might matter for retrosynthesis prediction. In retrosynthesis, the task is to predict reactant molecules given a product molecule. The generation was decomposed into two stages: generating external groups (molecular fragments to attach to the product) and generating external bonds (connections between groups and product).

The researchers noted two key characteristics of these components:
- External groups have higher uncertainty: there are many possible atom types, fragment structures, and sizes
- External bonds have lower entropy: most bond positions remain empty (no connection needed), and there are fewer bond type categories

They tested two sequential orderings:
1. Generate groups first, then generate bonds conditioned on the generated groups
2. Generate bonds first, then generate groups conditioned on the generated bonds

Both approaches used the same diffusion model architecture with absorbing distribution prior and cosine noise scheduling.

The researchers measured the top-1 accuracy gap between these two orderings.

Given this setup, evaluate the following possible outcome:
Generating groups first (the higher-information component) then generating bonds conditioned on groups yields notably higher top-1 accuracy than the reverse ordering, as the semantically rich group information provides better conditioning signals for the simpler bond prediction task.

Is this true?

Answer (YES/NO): YES